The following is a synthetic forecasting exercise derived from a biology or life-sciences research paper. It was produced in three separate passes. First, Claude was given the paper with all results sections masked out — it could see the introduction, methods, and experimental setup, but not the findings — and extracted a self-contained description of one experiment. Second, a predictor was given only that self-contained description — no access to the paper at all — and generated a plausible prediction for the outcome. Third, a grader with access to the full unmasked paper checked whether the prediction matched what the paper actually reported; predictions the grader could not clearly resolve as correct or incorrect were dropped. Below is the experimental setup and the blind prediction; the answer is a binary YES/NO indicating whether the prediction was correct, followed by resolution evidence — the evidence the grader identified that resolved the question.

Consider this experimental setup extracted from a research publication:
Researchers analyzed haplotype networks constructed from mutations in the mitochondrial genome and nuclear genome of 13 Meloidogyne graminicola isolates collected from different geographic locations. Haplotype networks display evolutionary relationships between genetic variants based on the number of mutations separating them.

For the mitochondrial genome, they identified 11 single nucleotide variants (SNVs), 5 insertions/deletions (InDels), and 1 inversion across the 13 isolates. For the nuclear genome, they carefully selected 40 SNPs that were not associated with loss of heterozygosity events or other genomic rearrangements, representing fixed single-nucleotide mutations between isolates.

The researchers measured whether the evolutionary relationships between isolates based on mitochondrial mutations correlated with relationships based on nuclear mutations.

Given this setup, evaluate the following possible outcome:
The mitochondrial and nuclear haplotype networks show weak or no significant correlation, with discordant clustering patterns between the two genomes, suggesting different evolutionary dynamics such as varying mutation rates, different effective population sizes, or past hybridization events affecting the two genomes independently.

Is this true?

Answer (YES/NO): NO